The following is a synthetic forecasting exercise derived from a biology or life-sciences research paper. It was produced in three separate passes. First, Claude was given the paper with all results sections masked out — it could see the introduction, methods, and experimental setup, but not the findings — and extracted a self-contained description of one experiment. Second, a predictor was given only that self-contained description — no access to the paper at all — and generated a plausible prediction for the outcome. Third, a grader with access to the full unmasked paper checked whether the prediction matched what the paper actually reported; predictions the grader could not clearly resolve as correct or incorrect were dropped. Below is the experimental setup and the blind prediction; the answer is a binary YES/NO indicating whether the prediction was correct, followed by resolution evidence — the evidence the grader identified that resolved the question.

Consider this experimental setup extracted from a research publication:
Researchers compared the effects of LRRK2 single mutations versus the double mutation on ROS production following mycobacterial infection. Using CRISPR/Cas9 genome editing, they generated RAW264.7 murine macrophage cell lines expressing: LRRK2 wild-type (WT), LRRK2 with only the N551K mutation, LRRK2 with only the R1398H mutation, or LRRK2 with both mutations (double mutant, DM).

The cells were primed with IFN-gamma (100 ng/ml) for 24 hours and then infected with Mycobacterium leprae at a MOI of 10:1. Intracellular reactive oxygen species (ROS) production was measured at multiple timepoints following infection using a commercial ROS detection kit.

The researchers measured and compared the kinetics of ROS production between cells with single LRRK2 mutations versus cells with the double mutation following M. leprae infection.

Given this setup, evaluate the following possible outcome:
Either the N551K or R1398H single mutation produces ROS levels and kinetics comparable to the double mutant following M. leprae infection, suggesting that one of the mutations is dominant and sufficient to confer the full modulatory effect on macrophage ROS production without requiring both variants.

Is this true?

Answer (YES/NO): YES